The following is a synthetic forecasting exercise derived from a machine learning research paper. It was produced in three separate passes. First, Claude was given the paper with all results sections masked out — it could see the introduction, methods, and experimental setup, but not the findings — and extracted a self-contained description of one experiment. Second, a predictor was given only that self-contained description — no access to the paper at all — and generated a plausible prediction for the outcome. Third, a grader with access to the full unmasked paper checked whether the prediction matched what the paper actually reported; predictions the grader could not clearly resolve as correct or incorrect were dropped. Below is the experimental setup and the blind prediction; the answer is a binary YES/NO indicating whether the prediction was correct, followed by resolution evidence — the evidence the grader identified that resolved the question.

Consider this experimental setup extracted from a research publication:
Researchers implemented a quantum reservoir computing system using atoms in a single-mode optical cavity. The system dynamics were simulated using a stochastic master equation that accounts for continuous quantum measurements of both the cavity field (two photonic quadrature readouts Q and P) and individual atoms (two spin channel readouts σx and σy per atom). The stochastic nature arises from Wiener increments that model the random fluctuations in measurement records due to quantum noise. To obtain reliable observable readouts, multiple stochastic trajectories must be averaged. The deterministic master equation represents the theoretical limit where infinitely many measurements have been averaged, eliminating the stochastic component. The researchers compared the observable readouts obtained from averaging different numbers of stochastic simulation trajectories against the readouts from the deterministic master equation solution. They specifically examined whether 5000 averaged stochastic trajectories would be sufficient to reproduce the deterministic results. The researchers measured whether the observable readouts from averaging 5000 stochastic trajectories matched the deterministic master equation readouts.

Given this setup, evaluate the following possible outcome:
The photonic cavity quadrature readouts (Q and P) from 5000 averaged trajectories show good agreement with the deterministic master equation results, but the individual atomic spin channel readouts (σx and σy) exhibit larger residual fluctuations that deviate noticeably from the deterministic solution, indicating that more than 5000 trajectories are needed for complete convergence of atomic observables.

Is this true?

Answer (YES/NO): NO